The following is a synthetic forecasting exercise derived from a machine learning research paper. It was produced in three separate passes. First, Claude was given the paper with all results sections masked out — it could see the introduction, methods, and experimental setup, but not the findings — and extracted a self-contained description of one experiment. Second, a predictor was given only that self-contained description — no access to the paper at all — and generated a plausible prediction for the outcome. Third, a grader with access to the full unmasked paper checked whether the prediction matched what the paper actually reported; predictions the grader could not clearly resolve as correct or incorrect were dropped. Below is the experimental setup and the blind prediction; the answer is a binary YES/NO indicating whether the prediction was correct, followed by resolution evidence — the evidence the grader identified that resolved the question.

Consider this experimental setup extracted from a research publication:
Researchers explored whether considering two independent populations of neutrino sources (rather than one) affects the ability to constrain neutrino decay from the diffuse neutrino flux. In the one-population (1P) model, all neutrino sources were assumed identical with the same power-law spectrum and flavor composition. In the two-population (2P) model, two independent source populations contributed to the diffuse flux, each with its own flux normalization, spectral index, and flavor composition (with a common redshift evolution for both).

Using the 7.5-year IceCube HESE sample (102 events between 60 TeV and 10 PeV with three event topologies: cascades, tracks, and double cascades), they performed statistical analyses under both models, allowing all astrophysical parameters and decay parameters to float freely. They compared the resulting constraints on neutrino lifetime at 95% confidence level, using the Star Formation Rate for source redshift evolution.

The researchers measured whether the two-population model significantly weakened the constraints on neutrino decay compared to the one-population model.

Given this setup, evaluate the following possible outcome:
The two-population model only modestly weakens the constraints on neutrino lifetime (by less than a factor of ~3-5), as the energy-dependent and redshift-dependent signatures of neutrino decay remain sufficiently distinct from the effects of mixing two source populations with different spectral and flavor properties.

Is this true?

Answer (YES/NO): NO